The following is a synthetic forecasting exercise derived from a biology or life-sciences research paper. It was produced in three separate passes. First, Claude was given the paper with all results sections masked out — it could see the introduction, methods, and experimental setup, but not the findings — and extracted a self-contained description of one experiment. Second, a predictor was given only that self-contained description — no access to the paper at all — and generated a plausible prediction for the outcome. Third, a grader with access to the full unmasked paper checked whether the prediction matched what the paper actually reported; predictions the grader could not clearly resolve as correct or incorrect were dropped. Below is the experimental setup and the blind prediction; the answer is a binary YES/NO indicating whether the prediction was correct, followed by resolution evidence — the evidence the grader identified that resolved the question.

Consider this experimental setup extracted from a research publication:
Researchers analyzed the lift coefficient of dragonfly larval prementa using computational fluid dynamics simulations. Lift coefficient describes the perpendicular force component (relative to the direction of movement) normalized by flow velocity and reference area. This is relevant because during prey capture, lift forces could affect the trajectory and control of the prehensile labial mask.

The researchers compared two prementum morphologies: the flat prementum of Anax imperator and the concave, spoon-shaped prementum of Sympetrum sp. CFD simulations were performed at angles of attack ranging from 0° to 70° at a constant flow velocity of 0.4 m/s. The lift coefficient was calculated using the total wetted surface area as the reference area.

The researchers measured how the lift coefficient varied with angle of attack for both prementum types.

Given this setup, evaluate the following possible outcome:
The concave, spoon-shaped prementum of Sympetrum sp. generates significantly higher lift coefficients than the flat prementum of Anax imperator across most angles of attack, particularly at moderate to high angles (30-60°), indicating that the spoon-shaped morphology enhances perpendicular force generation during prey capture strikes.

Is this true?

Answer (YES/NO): NO